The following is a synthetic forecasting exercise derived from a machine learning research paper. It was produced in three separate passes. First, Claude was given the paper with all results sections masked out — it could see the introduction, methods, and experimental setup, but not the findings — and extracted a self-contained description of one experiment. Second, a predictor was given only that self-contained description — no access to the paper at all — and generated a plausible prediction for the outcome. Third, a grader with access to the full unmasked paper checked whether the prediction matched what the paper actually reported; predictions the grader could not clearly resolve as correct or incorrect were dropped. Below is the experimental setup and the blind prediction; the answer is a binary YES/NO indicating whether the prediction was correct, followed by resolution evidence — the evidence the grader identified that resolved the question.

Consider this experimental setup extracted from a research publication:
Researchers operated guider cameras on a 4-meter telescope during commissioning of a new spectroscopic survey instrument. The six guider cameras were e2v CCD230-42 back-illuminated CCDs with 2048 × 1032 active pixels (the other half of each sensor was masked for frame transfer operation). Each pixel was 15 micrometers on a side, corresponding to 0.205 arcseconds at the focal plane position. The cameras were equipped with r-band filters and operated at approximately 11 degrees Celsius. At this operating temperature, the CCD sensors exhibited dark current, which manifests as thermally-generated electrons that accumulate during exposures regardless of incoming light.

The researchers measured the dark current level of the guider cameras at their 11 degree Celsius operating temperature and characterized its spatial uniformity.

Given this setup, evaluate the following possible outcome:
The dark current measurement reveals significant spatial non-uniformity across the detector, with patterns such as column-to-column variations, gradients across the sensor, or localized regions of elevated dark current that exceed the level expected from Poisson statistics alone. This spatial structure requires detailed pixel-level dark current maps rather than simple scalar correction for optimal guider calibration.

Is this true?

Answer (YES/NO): YES